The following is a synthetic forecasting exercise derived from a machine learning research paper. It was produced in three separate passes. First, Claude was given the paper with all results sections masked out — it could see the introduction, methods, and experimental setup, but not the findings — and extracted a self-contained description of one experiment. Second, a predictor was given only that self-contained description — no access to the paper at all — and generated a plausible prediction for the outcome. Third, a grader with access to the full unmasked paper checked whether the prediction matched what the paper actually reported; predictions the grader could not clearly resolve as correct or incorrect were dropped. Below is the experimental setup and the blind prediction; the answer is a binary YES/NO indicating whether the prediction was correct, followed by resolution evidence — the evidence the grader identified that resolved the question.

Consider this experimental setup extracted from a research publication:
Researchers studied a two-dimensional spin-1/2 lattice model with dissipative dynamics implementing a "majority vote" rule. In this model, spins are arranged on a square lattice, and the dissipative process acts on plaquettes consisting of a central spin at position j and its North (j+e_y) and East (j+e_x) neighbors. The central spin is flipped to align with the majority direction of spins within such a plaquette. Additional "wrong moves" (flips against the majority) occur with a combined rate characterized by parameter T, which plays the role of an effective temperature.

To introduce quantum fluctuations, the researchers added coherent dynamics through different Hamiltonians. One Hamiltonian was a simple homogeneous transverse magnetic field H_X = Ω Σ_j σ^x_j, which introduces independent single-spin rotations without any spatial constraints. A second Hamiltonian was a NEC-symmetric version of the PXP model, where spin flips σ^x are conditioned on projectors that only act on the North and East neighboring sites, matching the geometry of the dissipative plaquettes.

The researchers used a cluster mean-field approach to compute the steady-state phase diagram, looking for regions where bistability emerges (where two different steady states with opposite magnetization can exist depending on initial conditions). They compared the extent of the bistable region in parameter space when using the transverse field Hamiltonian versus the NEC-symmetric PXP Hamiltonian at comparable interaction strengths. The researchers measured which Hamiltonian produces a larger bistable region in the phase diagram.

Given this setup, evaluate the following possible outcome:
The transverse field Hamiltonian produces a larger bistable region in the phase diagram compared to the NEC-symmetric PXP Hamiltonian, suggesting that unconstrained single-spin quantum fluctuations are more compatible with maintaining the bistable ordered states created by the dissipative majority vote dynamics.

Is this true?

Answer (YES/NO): NO